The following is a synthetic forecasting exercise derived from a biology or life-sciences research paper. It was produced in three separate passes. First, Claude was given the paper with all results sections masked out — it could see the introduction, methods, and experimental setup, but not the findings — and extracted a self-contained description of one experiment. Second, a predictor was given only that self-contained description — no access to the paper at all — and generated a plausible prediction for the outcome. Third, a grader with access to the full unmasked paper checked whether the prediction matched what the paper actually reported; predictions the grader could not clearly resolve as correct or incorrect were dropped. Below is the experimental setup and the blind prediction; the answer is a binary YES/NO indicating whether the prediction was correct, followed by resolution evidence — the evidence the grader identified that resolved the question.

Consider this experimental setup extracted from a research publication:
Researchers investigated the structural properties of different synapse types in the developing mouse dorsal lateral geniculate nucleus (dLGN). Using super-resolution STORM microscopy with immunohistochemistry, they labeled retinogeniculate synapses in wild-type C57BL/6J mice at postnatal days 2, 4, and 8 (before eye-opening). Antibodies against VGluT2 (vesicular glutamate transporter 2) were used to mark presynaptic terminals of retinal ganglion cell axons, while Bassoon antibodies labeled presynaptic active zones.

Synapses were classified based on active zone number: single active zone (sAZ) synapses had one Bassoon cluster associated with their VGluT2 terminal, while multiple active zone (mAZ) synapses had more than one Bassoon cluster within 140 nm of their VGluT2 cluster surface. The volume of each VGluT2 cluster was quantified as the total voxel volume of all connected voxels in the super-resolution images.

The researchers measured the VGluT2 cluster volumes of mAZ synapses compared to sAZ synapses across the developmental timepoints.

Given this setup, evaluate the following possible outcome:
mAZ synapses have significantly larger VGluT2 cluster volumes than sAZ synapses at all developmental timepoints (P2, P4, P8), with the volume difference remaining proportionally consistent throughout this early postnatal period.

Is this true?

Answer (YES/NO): YES